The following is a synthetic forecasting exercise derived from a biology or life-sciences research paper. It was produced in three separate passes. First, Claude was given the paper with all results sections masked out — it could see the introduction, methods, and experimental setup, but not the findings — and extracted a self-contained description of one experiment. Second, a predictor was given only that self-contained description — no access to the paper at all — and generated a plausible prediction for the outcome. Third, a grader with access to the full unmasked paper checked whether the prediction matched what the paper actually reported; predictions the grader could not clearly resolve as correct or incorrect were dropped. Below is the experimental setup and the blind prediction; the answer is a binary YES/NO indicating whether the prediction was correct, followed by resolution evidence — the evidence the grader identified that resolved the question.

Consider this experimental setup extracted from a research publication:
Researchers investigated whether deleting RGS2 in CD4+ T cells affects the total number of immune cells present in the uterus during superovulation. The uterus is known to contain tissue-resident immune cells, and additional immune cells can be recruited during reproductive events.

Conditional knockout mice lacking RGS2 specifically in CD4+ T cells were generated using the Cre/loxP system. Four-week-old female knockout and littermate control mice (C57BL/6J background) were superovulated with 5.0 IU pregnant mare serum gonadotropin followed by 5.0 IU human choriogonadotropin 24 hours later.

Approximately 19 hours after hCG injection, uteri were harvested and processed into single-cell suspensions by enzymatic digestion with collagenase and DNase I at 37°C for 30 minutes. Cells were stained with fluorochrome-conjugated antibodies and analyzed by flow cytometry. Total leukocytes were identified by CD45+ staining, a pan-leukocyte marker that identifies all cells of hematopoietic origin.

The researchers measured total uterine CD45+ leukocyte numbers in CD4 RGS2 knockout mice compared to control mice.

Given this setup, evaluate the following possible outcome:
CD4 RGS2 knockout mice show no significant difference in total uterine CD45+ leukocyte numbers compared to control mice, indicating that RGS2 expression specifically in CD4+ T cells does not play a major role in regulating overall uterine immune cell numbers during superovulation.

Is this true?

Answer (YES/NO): NO